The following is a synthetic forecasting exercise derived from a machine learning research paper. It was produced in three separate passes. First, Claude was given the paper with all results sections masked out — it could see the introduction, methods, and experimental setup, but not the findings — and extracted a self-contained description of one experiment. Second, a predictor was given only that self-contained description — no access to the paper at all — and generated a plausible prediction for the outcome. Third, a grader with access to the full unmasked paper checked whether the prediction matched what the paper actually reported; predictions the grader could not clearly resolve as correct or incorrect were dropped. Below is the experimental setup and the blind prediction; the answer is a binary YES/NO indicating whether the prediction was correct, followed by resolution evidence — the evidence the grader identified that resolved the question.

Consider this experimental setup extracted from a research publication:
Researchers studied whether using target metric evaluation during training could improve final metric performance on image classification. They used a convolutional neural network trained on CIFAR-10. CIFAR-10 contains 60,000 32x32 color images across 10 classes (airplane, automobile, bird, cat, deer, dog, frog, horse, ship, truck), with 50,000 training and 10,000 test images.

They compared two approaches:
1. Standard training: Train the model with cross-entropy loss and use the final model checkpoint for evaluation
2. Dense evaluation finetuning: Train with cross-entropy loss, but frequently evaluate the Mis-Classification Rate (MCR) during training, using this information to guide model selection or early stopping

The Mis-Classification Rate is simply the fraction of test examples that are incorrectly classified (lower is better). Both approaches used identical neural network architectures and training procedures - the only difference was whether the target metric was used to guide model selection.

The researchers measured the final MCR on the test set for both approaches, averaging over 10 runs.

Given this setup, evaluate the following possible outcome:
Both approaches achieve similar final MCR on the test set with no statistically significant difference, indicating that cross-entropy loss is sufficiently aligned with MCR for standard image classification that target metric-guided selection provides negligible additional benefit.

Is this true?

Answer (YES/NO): NO